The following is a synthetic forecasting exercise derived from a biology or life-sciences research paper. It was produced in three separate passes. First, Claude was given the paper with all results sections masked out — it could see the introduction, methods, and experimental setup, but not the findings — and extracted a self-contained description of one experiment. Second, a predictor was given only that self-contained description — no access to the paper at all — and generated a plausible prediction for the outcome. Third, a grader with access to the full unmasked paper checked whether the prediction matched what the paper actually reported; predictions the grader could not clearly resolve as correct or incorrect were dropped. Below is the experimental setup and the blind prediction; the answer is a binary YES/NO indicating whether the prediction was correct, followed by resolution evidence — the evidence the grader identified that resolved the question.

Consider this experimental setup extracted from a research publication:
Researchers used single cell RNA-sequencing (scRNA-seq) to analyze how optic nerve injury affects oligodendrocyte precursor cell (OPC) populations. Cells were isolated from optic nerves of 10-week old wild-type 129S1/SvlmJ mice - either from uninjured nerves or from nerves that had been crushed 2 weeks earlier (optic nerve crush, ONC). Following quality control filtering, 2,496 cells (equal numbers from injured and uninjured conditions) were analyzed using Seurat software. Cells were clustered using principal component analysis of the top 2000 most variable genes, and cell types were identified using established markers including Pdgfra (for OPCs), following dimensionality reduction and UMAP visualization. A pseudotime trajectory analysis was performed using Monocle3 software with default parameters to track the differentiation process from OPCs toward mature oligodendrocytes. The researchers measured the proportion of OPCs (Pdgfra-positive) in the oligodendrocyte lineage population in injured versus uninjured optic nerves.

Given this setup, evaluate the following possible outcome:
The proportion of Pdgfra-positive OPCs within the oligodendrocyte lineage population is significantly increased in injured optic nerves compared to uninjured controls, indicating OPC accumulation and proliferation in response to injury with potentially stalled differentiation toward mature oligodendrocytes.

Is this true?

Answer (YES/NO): NO